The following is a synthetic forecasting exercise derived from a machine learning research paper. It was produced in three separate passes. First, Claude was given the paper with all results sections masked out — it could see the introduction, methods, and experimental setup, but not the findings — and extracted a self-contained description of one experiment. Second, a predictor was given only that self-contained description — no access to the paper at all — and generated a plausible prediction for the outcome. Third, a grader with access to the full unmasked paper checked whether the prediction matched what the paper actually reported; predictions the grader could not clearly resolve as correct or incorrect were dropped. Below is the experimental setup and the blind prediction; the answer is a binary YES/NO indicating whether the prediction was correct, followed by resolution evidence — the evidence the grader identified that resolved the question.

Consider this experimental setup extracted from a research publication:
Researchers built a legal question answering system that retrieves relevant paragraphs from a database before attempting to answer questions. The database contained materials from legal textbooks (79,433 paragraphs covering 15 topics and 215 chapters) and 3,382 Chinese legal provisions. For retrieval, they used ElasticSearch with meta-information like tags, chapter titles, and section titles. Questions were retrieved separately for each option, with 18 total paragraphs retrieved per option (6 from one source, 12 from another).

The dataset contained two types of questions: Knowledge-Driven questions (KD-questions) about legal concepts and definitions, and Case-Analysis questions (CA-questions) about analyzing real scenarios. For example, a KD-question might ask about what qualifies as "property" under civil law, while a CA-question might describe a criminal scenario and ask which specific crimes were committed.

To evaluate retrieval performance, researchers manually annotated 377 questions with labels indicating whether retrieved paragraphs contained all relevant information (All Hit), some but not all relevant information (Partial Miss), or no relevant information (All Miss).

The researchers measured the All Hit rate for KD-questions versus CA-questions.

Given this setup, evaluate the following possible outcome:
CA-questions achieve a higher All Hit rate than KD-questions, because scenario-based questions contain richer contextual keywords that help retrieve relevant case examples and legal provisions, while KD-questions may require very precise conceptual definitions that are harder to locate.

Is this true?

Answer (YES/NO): NO